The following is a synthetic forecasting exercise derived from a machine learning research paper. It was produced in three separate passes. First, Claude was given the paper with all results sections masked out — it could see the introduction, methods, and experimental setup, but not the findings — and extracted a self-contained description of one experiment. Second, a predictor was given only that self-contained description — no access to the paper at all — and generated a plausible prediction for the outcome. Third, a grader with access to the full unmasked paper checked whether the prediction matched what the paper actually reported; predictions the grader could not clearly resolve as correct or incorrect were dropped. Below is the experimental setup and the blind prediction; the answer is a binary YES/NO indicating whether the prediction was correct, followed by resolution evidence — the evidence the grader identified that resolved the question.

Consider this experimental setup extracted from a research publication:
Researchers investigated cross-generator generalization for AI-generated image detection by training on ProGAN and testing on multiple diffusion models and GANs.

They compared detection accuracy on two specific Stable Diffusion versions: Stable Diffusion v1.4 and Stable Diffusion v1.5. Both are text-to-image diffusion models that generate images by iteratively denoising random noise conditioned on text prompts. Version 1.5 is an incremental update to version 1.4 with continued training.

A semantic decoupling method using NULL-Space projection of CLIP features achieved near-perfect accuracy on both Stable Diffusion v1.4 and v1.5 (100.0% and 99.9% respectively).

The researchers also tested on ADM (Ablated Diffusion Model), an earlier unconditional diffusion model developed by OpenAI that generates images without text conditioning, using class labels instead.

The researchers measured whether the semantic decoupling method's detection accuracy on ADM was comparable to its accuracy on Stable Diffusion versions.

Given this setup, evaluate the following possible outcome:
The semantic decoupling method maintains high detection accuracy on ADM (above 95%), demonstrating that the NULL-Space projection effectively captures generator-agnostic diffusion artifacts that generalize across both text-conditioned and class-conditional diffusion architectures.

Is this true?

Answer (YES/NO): NO